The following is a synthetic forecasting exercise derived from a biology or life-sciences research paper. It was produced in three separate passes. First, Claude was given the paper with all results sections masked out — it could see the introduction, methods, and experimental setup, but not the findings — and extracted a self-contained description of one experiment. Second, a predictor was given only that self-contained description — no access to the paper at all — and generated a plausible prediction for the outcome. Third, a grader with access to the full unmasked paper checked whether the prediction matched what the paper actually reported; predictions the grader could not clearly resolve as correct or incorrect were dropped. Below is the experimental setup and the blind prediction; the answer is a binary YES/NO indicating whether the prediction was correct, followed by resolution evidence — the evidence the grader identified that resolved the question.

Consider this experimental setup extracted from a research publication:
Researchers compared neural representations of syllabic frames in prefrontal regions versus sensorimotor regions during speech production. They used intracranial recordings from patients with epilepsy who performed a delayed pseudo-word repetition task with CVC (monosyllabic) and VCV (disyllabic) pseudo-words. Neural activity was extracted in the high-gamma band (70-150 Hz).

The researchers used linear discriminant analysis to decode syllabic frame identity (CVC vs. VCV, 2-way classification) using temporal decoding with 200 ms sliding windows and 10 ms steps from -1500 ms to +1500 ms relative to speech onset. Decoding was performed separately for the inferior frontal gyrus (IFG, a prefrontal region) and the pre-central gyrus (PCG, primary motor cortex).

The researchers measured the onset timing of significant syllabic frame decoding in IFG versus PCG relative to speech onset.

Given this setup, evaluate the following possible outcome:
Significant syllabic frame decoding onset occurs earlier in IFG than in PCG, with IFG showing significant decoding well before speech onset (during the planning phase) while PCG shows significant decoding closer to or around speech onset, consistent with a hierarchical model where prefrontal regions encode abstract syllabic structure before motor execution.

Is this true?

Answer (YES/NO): YES